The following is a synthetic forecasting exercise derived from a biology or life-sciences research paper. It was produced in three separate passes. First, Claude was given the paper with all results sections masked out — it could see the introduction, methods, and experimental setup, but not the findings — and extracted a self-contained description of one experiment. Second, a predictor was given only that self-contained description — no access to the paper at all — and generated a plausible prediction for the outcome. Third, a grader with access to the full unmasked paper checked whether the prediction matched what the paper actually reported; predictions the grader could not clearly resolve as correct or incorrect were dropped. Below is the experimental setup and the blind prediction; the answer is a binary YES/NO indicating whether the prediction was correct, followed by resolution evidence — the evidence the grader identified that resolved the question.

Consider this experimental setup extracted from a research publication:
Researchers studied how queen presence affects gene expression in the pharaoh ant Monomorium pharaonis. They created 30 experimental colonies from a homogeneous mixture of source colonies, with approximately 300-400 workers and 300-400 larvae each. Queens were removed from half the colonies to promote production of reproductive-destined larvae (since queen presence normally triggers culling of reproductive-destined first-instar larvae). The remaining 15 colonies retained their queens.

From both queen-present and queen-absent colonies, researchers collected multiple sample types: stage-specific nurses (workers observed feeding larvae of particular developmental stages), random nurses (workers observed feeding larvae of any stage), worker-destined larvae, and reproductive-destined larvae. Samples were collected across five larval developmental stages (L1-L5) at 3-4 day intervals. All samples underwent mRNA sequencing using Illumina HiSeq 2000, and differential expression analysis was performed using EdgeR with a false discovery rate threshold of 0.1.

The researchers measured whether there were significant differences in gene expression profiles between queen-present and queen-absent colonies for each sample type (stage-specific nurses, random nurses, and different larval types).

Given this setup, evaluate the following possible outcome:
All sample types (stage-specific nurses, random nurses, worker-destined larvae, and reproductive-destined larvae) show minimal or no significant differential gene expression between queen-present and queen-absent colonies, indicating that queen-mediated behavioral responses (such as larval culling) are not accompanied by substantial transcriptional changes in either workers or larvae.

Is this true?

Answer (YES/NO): YES